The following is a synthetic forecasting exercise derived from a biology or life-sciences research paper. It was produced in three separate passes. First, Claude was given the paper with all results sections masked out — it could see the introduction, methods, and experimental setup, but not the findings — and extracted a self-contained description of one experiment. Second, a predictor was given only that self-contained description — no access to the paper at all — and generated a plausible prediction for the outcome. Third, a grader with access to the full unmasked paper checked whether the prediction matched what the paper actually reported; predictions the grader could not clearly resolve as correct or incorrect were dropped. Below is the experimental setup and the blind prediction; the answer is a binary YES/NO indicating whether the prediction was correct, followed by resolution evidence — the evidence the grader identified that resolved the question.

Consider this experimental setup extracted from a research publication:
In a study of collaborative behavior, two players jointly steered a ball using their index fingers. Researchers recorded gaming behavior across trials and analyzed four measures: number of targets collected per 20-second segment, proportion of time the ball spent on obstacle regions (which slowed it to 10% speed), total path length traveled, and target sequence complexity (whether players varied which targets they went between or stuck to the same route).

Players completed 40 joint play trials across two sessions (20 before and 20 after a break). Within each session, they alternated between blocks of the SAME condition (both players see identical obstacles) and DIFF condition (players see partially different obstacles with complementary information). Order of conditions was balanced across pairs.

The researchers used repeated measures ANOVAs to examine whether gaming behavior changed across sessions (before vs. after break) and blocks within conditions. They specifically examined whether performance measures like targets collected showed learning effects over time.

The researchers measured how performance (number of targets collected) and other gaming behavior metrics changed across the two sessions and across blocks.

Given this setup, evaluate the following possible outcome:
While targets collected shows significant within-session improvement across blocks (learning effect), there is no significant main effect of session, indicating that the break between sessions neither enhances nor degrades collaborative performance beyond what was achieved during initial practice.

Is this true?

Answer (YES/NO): NO